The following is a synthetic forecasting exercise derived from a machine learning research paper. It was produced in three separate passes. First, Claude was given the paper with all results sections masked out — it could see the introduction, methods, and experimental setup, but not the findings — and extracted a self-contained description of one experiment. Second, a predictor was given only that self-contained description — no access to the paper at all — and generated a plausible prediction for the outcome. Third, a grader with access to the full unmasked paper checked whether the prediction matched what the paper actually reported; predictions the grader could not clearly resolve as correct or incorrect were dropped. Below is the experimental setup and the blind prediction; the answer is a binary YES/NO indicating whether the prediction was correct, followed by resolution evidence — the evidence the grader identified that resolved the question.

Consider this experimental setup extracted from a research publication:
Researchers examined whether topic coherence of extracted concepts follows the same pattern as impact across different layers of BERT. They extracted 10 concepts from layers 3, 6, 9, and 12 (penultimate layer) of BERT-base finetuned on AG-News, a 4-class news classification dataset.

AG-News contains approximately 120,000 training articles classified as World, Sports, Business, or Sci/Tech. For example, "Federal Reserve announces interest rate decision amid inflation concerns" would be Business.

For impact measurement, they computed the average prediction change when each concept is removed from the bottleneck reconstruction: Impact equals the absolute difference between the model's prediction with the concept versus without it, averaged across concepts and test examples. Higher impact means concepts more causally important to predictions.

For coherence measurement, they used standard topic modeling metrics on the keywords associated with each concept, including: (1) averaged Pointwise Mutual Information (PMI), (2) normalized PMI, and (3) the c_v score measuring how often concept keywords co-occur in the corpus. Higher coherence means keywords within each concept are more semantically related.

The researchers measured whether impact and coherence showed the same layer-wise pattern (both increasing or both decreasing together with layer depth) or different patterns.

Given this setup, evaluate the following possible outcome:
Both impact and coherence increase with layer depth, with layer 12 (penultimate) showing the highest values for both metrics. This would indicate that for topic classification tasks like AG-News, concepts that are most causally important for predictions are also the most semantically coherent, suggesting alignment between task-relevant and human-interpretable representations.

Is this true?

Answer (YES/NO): NO